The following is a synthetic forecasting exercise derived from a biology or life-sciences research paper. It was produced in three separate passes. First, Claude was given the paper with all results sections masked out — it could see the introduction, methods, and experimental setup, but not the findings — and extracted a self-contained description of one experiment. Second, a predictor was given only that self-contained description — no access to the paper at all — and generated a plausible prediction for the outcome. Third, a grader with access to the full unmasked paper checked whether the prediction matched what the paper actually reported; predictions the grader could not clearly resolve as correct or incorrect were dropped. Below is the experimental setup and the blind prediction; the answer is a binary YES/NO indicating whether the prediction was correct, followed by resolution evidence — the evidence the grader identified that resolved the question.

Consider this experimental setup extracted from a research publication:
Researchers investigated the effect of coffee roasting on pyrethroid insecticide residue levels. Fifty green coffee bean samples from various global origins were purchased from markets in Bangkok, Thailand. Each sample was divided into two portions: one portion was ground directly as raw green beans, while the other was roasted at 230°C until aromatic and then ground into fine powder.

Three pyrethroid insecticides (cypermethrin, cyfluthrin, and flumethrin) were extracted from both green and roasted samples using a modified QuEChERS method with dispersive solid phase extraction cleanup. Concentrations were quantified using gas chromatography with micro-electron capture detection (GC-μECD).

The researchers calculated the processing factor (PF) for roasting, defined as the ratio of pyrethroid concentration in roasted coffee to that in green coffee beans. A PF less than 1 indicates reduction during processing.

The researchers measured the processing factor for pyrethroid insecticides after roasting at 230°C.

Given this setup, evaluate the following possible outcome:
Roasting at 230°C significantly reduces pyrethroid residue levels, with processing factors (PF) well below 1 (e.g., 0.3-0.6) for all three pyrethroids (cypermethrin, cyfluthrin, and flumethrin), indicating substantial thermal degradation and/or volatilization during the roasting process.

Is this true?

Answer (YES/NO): NO